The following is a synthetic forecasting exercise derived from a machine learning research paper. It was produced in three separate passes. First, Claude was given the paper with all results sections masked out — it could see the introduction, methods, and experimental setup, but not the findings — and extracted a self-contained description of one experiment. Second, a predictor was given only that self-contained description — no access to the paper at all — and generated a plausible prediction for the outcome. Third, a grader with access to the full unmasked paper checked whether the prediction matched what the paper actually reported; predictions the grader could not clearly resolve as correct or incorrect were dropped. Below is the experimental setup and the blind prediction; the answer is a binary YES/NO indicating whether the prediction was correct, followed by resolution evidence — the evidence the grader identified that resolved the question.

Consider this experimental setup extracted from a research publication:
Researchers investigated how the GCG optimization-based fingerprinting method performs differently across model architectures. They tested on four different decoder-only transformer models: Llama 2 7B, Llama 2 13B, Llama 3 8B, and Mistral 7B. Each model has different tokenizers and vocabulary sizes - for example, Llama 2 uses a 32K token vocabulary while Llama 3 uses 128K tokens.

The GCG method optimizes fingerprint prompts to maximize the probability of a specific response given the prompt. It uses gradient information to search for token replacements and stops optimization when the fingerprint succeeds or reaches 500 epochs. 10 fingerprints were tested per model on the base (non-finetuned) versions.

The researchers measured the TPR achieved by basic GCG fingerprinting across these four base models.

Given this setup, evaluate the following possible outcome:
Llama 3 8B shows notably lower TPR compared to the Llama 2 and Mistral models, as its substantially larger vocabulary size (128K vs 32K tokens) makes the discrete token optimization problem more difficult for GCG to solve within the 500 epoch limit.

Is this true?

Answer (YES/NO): NO